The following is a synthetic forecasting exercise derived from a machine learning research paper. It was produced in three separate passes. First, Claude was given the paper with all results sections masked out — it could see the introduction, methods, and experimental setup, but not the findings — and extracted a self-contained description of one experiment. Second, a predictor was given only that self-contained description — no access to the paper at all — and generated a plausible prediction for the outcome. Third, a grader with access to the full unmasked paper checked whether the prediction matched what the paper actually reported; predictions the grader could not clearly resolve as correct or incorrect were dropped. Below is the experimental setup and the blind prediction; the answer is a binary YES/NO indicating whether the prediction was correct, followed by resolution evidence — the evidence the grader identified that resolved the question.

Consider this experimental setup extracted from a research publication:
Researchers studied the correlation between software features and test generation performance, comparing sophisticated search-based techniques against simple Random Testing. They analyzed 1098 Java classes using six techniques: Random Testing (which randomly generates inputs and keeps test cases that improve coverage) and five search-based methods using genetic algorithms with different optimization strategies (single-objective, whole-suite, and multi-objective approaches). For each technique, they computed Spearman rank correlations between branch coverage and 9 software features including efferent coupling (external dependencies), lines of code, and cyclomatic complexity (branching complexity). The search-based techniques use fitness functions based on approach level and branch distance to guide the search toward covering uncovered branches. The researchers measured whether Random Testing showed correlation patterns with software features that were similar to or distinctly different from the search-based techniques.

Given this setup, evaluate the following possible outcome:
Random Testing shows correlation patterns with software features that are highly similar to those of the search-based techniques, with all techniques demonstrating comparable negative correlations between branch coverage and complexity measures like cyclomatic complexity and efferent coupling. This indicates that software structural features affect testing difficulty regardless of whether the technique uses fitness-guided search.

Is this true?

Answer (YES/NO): YES